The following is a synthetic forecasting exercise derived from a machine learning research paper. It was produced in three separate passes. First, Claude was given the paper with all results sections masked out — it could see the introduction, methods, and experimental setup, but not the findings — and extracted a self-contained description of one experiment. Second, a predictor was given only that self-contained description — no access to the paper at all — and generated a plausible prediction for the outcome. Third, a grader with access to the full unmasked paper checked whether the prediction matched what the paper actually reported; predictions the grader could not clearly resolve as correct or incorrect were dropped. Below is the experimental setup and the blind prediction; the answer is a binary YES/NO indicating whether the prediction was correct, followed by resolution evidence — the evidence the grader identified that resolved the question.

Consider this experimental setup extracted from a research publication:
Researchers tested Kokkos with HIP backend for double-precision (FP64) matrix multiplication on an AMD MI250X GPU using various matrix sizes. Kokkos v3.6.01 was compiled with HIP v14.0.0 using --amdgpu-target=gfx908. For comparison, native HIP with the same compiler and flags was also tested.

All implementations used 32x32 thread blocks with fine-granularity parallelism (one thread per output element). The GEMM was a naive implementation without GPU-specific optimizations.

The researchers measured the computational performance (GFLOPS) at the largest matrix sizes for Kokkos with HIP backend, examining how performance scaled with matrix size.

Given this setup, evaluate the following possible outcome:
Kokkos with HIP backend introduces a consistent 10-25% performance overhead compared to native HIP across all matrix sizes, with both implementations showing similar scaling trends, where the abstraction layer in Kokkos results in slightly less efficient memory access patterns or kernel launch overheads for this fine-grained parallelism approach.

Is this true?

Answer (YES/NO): NO